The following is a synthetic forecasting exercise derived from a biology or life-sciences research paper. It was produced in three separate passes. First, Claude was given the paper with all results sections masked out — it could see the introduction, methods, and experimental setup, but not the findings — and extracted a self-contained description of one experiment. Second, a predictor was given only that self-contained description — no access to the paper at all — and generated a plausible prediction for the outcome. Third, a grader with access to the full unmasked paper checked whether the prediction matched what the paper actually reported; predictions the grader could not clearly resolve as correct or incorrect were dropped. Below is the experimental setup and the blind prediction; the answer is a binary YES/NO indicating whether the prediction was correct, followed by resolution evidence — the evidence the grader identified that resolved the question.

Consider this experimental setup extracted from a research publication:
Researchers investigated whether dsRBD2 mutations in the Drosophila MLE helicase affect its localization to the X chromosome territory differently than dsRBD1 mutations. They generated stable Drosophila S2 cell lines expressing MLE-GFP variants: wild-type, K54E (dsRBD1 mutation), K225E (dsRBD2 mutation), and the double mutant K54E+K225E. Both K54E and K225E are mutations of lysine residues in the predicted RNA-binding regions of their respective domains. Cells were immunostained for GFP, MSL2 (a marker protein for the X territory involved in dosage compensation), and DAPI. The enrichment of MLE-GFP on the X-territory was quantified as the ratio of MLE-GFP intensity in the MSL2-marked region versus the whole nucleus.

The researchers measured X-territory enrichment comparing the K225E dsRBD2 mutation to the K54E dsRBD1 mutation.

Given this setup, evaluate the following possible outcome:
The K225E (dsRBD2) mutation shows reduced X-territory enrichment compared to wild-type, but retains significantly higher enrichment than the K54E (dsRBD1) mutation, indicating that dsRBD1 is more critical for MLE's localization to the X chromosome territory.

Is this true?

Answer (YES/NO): NO